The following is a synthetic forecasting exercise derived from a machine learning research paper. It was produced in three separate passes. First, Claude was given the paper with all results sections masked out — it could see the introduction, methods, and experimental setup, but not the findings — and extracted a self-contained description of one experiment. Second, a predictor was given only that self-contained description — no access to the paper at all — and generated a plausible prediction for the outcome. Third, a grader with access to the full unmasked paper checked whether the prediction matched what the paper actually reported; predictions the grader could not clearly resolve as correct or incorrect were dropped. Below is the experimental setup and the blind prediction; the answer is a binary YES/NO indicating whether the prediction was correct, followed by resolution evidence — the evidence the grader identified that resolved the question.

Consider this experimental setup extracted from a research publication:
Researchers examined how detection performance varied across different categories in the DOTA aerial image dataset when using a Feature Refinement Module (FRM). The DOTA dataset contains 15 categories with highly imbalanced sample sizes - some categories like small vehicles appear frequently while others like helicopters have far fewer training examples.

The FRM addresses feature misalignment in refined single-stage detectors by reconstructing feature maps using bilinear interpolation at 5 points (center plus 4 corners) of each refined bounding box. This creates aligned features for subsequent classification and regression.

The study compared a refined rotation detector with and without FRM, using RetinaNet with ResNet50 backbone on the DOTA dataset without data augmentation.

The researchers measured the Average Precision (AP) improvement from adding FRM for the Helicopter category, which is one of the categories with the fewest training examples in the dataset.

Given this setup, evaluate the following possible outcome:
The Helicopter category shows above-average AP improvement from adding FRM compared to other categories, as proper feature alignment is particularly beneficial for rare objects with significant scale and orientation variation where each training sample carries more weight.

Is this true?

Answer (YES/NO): YES